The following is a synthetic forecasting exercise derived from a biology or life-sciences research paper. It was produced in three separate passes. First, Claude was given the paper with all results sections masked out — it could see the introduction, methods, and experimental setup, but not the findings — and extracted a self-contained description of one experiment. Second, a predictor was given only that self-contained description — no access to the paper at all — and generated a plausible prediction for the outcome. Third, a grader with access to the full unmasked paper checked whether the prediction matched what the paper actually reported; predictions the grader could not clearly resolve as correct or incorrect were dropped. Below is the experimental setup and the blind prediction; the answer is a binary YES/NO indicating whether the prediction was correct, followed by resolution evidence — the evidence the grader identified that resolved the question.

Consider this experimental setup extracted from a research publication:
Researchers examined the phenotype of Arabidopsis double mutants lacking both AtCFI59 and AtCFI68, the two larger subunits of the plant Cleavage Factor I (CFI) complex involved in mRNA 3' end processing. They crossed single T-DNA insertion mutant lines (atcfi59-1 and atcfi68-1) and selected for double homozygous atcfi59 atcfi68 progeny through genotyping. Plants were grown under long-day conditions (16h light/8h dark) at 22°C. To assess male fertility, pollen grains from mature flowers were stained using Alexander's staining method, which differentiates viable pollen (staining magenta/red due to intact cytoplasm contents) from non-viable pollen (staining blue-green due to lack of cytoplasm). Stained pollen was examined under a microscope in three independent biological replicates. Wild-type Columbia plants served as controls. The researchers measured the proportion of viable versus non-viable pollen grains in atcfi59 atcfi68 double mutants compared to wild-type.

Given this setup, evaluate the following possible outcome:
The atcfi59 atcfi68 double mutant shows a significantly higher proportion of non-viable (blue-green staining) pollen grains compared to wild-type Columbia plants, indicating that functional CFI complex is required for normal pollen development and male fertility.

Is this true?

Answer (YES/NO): NO